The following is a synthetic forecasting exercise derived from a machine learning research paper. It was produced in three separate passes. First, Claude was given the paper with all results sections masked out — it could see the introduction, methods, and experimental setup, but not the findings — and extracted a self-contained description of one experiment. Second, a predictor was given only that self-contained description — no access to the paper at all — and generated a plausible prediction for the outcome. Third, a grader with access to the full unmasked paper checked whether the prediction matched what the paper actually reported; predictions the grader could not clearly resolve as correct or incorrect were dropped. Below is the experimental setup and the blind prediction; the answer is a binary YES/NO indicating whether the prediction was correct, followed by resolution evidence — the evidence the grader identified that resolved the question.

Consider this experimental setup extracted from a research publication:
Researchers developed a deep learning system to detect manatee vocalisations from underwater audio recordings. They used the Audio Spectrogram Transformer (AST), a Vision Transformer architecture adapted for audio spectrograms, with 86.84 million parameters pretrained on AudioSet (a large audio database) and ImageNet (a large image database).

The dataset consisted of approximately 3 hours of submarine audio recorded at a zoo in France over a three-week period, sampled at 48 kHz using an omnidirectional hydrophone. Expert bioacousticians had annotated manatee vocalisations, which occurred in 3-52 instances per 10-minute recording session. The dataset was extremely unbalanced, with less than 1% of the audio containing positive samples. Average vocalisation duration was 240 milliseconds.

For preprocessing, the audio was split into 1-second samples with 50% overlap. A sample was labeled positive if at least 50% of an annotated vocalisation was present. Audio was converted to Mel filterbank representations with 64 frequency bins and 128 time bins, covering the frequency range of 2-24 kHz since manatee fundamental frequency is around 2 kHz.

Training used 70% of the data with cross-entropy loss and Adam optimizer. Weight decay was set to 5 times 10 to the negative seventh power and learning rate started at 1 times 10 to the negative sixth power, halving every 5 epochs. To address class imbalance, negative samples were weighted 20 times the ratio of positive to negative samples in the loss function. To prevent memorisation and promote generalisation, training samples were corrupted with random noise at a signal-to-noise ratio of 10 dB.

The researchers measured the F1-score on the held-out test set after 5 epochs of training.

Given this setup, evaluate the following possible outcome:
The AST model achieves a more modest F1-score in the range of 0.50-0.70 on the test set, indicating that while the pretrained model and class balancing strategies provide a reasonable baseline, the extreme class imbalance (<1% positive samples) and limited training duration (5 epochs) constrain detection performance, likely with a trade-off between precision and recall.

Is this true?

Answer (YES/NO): NO